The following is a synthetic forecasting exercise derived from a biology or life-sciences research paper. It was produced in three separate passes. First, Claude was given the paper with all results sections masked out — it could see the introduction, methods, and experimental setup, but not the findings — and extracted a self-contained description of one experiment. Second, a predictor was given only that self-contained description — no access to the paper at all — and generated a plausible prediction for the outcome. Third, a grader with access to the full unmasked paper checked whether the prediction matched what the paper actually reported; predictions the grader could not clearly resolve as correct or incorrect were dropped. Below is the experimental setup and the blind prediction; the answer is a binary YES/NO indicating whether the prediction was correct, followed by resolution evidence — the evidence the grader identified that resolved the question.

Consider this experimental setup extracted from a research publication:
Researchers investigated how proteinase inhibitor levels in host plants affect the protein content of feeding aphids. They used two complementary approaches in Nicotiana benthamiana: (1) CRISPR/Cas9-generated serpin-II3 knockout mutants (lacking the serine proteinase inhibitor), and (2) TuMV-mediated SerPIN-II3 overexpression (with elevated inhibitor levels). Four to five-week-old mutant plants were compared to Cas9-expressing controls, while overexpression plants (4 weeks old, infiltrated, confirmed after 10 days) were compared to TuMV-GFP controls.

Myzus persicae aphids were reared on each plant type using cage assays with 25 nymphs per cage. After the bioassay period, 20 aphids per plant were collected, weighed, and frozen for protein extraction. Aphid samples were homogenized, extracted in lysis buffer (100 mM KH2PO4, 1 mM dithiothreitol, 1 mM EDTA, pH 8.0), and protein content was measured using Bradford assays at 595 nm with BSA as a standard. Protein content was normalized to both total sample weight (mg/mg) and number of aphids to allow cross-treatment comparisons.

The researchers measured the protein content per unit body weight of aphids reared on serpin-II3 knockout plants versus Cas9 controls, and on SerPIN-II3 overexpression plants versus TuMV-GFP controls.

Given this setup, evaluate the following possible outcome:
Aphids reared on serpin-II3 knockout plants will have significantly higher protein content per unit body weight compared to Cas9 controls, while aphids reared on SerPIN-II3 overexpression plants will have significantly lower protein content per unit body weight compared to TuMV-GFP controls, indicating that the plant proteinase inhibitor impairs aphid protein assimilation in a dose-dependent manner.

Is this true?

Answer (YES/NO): NO